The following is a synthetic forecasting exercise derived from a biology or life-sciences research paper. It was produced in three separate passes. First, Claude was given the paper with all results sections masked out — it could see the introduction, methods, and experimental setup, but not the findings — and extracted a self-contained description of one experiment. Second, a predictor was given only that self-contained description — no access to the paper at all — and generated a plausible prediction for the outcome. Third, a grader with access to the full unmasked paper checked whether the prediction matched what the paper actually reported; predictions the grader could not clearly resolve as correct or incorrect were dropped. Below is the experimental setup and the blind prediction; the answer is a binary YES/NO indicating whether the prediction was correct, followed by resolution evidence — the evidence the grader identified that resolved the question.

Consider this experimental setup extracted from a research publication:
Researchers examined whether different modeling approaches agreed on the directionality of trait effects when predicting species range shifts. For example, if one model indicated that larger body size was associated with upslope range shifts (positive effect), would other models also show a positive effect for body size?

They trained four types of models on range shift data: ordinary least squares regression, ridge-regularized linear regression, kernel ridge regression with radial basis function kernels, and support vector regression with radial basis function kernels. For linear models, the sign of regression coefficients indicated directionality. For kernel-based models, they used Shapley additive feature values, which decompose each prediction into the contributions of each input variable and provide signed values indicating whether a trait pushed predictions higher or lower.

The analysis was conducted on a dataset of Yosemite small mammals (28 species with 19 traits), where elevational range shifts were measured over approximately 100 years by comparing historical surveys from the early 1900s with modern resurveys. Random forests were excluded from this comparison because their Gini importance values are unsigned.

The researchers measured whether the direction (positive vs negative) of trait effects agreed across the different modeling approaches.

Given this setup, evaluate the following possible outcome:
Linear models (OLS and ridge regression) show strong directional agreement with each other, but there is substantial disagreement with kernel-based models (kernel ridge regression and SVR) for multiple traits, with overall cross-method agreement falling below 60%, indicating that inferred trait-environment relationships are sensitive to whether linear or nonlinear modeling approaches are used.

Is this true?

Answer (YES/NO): NO